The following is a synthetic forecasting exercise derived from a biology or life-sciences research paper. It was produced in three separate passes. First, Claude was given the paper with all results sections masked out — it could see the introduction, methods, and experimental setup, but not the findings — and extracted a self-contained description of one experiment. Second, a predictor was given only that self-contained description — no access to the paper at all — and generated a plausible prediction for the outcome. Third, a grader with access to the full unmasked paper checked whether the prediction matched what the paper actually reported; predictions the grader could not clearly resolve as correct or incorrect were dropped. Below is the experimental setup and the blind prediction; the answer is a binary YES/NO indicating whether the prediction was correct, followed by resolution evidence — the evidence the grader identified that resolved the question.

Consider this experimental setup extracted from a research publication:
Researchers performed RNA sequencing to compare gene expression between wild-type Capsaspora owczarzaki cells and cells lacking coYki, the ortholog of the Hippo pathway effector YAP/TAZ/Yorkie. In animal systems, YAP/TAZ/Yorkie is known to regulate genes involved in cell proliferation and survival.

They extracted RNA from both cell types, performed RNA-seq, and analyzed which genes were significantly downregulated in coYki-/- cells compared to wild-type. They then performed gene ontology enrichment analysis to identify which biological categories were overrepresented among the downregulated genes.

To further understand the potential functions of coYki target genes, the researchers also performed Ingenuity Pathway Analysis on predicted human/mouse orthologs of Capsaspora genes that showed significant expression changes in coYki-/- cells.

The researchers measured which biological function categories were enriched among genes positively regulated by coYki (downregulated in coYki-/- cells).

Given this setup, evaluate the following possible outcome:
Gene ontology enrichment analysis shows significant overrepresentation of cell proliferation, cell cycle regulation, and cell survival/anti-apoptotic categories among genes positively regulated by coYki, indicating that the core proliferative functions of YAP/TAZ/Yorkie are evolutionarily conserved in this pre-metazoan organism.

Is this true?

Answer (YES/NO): NO